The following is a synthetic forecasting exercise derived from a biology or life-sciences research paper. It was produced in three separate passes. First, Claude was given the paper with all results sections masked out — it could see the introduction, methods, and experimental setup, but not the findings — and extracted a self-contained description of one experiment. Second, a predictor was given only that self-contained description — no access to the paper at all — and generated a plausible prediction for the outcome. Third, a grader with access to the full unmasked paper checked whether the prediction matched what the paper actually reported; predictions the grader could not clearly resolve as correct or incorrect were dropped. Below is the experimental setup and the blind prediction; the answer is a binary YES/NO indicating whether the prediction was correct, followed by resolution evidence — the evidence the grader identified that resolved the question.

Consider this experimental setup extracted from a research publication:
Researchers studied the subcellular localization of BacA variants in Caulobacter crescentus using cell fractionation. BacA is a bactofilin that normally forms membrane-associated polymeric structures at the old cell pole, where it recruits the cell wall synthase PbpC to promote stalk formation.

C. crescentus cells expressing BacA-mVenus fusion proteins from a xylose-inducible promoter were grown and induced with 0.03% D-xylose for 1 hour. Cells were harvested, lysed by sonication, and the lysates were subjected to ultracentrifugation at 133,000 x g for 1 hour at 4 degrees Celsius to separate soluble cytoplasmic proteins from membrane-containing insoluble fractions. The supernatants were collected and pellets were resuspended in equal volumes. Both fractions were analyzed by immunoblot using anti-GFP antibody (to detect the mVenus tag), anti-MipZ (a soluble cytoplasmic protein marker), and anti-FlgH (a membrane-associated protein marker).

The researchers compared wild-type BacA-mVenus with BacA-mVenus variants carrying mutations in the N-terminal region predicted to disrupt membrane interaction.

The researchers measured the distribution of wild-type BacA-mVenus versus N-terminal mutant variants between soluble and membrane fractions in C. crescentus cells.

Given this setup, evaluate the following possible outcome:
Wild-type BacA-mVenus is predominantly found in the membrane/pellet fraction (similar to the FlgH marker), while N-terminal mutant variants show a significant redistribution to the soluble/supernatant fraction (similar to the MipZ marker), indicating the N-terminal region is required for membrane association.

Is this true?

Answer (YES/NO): YES